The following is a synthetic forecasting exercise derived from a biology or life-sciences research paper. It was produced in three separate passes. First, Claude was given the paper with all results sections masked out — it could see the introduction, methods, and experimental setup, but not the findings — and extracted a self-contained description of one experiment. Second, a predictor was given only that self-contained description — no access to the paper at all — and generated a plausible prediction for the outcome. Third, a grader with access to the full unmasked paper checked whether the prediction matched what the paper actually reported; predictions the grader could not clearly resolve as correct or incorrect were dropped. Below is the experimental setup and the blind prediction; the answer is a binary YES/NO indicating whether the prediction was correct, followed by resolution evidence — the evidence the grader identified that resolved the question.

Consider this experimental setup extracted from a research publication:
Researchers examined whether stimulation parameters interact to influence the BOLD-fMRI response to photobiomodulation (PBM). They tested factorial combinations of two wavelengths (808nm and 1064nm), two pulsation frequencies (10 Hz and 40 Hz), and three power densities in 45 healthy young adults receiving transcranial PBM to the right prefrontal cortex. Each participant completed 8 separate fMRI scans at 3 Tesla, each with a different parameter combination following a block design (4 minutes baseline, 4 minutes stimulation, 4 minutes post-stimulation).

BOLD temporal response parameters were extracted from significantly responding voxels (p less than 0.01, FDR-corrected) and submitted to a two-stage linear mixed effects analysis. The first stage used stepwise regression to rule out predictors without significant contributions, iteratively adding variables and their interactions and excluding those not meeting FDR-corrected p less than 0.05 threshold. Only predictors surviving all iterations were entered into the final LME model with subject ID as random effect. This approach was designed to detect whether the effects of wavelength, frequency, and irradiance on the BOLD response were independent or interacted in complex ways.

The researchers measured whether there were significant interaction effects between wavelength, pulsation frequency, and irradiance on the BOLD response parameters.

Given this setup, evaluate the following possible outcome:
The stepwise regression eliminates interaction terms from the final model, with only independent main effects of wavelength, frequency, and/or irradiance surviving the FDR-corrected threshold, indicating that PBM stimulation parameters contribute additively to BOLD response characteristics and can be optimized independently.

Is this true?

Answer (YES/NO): NO